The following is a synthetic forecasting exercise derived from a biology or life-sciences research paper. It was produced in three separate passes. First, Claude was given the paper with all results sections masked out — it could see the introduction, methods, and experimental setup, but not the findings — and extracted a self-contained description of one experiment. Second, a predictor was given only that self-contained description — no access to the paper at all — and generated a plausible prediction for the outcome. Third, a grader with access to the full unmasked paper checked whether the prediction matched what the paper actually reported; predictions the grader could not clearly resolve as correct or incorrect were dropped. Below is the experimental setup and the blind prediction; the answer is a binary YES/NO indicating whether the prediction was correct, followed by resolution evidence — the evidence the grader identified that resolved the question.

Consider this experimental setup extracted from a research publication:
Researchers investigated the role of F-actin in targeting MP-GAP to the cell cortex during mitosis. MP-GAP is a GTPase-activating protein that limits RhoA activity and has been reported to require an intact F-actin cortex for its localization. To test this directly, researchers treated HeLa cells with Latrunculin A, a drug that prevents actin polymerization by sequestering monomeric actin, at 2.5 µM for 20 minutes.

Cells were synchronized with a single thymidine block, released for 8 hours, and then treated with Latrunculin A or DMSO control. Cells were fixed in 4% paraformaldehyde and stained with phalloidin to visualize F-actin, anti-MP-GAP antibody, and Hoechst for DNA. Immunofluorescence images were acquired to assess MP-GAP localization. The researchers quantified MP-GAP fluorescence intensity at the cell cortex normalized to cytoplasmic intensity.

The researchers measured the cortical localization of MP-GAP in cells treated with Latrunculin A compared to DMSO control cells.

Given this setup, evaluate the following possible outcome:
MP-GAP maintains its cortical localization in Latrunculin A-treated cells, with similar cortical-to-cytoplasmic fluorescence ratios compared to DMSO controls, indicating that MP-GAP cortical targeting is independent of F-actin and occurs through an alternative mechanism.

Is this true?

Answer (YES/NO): NO